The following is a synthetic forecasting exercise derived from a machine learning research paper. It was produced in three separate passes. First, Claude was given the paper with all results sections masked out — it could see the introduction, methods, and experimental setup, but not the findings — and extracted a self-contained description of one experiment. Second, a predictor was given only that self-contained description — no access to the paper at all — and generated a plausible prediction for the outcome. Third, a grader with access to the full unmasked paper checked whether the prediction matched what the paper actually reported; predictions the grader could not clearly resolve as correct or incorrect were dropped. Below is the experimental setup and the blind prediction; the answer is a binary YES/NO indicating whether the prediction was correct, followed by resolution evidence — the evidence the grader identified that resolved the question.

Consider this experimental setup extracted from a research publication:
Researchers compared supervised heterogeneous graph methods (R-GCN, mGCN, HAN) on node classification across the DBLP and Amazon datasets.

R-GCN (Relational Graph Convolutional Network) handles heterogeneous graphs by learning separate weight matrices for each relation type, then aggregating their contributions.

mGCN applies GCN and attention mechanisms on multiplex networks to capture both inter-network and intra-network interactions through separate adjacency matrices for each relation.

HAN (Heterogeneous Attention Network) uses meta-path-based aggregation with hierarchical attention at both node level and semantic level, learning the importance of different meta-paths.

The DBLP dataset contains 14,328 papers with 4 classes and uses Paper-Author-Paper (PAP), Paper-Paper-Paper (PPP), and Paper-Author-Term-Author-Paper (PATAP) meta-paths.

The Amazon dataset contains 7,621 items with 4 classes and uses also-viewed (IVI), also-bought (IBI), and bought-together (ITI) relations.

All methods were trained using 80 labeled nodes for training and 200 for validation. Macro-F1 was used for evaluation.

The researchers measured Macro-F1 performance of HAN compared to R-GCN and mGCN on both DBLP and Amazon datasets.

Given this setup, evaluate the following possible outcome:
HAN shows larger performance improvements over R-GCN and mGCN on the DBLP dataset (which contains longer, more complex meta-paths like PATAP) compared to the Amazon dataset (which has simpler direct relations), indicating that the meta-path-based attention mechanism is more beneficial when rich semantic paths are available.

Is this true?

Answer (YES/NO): NO